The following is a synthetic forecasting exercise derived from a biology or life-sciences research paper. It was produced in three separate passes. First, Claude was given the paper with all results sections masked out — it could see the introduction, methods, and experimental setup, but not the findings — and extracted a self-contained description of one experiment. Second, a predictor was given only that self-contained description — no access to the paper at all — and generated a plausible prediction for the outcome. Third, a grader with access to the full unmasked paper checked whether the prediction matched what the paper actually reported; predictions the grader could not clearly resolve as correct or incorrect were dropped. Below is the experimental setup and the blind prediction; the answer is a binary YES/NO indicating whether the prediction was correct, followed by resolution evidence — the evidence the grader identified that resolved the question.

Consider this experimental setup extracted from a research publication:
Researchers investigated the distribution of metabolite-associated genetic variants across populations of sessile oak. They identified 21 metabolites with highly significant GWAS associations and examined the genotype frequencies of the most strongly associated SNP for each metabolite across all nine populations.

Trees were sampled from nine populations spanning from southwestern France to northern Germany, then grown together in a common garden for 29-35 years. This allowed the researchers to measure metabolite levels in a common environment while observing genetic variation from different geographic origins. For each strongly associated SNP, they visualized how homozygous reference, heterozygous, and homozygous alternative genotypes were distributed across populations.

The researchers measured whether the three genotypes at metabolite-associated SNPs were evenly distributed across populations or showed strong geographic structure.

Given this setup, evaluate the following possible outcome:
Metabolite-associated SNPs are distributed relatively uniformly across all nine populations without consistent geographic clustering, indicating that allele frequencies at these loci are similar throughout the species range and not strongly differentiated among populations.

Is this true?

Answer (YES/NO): YES